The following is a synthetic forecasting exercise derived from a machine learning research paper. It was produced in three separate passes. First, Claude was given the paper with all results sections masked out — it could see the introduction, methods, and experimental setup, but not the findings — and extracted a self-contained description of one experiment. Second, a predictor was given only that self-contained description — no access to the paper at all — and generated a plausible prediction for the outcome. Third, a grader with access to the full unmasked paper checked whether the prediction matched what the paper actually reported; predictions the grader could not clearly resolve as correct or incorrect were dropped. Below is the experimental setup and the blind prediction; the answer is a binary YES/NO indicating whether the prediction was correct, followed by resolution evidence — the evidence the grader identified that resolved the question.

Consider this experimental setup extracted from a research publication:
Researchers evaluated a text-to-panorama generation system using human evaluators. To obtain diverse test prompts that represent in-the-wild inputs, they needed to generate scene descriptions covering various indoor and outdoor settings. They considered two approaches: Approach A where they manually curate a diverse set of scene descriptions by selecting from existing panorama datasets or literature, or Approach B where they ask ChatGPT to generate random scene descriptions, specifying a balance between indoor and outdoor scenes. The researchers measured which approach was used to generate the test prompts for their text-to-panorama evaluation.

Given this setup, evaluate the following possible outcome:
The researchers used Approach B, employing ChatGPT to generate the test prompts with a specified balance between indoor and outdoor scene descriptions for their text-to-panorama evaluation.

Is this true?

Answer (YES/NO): YES